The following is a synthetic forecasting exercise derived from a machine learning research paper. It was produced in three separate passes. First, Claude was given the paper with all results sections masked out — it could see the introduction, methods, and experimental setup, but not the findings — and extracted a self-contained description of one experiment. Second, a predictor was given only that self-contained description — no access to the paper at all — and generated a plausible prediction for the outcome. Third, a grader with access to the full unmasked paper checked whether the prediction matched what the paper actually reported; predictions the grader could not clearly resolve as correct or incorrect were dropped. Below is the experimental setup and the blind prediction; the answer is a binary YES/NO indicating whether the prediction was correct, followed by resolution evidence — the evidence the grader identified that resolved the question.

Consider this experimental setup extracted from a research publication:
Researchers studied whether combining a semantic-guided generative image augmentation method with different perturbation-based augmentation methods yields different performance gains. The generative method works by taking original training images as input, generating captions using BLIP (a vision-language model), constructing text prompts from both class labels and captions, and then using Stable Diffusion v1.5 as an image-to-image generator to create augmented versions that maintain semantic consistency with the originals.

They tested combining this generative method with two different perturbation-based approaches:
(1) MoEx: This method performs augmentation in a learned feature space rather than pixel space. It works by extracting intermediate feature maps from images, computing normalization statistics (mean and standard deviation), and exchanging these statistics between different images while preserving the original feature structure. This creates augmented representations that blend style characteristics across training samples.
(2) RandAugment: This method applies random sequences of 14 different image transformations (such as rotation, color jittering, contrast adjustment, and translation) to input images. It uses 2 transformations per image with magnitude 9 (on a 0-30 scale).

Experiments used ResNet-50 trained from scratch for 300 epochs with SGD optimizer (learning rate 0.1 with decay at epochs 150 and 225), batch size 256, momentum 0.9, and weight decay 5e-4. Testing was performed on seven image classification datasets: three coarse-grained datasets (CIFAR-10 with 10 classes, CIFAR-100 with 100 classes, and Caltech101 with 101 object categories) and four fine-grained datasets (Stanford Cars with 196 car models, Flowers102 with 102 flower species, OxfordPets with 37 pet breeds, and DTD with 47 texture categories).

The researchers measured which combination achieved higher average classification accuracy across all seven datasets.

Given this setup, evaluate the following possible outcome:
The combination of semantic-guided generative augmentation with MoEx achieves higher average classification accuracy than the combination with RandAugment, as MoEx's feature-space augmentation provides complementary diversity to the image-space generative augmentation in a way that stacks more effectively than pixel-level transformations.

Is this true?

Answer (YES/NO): NO